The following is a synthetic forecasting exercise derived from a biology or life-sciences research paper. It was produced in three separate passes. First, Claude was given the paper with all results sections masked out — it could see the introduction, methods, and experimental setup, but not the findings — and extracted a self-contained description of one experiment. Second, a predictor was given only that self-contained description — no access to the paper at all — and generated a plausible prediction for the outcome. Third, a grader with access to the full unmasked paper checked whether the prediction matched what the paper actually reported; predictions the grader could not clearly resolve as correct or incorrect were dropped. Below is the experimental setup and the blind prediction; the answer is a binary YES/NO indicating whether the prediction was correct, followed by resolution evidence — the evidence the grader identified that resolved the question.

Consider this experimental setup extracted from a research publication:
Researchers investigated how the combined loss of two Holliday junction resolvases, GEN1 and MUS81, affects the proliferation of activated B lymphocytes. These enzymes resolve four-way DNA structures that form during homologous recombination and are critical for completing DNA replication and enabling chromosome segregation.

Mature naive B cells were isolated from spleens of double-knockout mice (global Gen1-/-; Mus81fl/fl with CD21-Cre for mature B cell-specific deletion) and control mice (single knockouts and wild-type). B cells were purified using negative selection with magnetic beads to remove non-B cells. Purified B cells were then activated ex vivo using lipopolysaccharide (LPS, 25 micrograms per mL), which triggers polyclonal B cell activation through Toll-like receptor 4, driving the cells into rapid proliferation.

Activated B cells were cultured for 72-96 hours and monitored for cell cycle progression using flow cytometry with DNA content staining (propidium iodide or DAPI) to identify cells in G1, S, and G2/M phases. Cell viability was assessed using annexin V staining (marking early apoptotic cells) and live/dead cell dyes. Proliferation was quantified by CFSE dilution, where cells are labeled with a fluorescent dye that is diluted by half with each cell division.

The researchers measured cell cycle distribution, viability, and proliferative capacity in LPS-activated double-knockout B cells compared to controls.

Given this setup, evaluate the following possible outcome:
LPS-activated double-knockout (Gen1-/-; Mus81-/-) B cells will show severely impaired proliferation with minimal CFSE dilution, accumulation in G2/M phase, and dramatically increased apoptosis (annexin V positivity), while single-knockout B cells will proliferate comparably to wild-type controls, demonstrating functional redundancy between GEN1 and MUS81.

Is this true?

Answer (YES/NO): YES